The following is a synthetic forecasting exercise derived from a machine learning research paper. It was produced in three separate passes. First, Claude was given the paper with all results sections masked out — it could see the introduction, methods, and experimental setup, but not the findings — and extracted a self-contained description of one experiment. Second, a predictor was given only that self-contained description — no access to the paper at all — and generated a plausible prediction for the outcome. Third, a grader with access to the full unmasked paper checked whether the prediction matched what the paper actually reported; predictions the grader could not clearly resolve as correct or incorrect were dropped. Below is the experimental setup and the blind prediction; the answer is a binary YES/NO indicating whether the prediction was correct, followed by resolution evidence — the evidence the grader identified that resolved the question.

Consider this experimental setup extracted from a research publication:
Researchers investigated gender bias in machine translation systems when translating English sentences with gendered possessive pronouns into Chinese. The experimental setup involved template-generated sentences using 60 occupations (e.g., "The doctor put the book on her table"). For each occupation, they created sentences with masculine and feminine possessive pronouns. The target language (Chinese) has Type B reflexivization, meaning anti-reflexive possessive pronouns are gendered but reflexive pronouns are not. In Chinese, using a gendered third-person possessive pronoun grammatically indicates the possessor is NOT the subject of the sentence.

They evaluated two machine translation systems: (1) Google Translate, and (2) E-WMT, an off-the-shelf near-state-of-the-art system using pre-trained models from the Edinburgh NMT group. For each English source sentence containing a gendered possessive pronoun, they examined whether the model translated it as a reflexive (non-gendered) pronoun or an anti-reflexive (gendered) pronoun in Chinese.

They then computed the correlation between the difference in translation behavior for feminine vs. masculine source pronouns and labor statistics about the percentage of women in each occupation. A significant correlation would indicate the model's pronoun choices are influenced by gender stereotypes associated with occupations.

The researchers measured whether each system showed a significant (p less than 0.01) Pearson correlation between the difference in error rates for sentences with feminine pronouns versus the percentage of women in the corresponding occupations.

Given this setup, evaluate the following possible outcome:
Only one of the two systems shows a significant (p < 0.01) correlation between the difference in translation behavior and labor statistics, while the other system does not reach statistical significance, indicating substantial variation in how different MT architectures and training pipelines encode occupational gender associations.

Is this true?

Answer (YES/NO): YES